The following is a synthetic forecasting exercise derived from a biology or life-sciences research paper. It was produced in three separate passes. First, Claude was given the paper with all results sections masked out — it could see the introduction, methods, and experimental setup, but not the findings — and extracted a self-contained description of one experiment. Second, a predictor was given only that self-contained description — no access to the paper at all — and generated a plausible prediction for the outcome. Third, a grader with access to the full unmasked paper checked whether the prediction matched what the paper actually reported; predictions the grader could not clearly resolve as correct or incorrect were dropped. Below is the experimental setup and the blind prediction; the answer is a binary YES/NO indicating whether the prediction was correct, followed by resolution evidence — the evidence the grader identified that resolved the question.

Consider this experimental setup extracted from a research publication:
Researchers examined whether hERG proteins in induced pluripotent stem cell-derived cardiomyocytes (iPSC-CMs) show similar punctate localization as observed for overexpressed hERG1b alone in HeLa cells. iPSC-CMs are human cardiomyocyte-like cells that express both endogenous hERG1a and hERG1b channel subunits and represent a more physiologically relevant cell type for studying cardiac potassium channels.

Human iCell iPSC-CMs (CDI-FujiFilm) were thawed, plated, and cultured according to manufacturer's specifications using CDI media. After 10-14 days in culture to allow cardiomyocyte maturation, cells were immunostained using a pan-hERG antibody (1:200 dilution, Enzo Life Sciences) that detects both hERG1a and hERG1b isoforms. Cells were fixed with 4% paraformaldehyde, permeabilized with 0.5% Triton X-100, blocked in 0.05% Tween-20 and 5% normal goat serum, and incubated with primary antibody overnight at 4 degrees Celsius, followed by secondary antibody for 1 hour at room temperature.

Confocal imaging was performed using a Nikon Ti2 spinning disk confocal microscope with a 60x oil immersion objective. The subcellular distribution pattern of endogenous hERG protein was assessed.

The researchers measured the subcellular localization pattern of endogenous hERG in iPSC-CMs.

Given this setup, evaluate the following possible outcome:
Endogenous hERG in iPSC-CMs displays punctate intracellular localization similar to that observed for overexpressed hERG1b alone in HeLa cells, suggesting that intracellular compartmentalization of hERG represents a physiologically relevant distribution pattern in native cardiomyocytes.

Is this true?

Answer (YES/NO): YES